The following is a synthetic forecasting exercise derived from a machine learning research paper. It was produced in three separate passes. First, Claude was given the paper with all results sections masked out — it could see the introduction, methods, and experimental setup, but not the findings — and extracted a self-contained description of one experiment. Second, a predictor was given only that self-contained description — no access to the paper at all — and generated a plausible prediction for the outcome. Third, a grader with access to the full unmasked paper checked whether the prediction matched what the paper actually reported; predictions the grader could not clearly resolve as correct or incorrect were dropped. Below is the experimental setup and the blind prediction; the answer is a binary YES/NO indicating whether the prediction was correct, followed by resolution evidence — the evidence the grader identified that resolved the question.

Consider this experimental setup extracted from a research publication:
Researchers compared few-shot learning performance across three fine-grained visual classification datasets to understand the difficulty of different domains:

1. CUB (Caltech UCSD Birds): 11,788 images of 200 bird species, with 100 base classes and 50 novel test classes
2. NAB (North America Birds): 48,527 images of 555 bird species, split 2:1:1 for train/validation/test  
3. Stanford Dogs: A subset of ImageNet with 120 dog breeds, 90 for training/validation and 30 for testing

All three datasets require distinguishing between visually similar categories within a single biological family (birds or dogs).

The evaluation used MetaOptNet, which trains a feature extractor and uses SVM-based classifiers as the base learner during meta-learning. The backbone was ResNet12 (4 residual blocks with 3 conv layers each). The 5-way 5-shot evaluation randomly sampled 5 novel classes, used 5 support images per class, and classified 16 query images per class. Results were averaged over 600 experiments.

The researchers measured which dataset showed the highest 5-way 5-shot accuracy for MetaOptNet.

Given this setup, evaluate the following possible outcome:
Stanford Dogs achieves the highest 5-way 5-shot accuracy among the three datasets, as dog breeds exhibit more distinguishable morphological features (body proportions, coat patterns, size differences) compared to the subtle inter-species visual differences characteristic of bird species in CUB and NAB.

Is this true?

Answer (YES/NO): NO